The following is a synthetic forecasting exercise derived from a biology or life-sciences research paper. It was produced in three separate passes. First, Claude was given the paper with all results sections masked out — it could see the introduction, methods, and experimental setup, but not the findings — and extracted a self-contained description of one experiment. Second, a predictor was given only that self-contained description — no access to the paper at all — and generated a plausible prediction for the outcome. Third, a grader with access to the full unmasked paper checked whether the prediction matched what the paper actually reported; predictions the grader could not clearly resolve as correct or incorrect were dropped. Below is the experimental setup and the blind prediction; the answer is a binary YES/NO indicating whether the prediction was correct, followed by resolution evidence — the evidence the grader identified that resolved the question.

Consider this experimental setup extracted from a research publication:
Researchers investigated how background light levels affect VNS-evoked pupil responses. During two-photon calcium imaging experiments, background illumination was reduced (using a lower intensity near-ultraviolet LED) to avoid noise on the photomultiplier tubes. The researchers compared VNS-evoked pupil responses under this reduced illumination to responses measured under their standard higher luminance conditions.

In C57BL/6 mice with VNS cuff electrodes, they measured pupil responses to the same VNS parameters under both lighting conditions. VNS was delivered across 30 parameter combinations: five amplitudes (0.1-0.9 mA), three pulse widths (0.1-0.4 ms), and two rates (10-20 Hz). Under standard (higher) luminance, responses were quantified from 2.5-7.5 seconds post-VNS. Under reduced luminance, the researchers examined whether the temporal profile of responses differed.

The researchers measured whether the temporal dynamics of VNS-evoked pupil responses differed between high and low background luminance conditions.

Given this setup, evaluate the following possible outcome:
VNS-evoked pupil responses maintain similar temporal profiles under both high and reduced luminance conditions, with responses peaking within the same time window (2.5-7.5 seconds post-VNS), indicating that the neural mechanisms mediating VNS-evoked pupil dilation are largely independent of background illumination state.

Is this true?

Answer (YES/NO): NO